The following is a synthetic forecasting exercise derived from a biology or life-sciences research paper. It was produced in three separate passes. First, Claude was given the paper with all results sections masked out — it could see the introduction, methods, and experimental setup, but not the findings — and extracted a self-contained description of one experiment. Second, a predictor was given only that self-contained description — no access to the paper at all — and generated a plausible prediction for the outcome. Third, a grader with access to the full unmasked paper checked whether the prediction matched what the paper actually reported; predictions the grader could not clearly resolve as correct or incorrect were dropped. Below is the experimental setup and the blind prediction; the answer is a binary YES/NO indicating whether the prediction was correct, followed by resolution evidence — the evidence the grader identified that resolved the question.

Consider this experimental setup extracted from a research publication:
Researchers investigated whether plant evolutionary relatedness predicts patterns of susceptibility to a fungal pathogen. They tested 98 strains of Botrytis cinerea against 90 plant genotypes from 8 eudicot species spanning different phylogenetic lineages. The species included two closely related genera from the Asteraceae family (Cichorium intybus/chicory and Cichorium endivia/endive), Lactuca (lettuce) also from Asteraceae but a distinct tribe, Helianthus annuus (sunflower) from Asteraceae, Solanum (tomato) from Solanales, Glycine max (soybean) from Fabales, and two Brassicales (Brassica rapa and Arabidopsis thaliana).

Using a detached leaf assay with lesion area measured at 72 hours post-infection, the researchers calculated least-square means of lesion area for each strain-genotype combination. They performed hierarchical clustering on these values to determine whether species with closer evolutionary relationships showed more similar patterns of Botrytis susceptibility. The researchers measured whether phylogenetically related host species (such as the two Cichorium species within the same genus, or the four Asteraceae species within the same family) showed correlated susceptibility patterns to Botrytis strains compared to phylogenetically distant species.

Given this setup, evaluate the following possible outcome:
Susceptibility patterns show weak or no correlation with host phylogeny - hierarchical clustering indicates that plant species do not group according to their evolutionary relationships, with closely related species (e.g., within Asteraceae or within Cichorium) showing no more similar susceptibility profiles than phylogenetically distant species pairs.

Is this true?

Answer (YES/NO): YES